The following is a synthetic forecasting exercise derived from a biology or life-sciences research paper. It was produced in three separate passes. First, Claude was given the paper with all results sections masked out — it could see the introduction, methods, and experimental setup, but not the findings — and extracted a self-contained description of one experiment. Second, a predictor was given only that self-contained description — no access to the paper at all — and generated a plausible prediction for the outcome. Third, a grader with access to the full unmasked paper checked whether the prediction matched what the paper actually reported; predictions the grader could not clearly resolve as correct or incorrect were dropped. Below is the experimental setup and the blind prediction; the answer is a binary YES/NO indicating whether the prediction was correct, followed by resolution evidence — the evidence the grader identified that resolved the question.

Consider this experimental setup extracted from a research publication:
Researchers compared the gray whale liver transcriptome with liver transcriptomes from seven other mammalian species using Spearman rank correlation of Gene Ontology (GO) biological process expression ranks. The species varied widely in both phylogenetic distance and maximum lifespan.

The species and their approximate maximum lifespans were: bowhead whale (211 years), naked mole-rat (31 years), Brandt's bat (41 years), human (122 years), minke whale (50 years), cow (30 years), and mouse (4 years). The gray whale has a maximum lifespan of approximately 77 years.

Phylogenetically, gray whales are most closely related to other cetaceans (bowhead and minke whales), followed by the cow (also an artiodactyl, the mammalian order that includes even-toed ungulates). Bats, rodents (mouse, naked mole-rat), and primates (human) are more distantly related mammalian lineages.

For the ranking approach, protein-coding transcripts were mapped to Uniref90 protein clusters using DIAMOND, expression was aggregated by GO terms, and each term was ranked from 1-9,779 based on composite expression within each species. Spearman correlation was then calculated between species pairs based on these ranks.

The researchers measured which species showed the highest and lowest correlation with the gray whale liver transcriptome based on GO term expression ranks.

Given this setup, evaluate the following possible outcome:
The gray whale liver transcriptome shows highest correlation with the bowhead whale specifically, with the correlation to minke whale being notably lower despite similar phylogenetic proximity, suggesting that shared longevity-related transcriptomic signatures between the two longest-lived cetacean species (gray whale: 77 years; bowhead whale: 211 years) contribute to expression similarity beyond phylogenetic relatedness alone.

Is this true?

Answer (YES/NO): NO